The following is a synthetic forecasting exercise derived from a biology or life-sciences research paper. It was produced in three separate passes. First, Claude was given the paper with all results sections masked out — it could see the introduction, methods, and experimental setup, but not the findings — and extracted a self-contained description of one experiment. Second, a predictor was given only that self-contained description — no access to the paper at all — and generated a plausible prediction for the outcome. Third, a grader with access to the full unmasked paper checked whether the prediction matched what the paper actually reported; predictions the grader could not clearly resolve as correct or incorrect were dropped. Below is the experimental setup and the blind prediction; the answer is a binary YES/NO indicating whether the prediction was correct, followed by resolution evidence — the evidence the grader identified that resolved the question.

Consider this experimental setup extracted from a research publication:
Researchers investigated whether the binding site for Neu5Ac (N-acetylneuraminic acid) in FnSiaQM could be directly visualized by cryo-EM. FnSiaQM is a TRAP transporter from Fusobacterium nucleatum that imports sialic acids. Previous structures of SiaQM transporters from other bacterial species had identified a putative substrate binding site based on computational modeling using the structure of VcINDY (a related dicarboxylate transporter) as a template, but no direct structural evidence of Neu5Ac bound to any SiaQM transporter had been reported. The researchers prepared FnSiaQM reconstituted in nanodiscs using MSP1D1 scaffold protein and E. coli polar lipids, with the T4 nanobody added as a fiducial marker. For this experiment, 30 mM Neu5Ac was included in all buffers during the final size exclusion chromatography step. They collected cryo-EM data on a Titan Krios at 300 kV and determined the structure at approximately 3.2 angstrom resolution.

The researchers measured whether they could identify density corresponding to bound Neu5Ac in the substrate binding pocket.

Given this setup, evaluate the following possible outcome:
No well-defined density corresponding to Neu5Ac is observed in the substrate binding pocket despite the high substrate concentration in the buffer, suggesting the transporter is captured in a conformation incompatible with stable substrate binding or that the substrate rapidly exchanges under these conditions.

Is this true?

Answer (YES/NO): NO